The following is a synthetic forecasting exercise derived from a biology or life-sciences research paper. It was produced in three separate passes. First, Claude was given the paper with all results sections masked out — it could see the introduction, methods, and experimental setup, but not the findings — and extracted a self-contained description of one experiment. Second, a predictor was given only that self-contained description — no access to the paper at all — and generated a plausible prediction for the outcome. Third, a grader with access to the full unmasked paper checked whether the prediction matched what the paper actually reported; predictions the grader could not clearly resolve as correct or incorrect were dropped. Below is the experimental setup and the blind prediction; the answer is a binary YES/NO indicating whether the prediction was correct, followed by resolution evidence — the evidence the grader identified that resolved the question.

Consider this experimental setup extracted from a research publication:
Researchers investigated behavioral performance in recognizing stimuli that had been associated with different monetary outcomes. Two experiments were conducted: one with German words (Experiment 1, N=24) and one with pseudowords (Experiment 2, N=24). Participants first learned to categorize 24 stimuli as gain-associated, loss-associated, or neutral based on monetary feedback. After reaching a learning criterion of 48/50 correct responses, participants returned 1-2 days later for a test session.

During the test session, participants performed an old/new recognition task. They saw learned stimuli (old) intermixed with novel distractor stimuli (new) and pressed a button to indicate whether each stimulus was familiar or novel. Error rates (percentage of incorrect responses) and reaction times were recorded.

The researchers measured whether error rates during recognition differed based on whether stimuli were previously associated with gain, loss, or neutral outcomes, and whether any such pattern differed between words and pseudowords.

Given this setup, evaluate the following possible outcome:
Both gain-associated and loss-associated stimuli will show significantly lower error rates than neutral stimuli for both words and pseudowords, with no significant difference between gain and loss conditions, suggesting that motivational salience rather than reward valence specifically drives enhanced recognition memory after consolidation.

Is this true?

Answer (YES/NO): NO